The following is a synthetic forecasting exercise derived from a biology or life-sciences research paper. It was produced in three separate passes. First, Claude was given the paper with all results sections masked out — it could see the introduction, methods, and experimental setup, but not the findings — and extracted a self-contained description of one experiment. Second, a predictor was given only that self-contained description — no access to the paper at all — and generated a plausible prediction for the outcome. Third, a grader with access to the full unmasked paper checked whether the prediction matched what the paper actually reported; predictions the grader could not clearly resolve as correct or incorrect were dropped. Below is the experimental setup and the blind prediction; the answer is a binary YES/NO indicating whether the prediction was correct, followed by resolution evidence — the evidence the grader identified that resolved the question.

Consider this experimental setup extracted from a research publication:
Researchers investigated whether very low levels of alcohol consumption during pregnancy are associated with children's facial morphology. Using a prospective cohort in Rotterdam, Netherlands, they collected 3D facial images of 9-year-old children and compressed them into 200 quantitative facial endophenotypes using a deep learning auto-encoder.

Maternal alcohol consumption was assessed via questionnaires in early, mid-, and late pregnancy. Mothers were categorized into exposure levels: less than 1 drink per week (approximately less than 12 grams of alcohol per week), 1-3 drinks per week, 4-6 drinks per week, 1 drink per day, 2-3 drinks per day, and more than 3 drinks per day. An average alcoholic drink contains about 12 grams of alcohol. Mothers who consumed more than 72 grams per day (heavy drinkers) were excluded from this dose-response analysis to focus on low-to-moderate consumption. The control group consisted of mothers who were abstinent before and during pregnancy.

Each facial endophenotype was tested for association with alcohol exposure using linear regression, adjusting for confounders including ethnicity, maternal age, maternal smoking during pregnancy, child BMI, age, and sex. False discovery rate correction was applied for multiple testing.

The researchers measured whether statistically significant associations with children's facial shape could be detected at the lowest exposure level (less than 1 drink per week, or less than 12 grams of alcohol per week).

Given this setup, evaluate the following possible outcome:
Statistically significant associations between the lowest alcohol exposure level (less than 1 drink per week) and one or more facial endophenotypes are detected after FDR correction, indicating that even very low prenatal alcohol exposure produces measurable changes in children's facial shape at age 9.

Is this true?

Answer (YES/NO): YES